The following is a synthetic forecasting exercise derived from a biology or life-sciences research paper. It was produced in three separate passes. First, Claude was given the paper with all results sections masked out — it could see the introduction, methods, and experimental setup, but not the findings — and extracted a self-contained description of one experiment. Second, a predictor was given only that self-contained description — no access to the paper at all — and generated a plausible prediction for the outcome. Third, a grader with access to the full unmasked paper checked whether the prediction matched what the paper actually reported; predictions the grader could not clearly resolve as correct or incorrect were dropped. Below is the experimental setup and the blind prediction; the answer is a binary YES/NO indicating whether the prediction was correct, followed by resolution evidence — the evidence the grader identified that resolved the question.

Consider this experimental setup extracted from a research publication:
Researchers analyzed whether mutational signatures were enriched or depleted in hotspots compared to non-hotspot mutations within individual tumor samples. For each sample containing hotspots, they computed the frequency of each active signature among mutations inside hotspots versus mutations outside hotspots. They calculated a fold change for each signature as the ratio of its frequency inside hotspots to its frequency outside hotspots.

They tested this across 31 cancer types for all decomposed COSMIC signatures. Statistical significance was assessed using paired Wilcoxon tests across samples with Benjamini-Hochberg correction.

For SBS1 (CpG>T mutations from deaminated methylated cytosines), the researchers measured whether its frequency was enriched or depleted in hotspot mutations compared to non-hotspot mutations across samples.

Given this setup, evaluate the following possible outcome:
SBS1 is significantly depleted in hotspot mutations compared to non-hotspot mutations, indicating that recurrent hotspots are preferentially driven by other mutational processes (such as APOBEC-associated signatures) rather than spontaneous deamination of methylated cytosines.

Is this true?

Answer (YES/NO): NO